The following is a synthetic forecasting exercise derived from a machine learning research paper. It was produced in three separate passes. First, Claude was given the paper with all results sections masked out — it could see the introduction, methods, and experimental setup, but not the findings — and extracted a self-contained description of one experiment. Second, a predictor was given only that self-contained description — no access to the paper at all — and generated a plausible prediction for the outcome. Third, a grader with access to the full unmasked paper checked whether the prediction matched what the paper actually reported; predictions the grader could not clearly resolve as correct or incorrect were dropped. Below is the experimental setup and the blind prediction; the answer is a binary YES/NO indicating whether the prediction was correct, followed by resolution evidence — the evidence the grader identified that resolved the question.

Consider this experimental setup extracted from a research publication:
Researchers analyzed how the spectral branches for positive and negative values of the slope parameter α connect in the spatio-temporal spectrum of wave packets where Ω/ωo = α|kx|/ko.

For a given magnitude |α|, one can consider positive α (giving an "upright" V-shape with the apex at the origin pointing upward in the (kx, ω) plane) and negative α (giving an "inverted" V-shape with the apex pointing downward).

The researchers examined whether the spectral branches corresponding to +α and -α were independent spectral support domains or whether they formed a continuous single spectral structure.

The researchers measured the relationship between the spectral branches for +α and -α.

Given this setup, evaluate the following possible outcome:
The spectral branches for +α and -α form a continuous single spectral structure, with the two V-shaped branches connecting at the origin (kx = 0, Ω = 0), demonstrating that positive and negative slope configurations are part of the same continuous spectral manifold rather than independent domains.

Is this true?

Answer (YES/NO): YES